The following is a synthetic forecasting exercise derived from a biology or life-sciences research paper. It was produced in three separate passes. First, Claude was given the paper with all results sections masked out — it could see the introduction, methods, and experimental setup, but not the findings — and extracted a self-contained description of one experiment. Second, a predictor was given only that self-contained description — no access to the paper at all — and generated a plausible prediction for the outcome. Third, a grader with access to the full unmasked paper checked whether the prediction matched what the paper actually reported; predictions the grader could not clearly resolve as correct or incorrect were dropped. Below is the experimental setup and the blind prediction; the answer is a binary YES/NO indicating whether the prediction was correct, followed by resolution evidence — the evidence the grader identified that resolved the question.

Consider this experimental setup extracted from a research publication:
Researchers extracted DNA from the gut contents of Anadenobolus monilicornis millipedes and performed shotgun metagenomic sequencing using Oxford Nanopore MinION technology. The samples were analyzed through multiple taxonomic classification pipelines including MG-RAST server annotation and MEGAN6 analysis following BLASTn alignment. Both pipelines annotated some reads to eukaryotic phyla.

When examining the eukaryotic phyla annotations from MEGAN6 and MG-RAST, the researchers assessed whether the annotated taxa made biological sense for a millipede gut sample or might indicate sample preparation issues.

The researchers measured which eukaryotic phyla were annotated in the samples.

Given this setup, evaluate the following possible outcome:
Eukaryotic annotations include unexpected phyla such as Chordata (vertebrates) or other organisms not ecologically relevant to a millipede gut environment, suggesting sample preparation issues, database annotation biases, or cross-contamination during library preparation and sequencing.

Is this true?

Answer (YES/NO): YES